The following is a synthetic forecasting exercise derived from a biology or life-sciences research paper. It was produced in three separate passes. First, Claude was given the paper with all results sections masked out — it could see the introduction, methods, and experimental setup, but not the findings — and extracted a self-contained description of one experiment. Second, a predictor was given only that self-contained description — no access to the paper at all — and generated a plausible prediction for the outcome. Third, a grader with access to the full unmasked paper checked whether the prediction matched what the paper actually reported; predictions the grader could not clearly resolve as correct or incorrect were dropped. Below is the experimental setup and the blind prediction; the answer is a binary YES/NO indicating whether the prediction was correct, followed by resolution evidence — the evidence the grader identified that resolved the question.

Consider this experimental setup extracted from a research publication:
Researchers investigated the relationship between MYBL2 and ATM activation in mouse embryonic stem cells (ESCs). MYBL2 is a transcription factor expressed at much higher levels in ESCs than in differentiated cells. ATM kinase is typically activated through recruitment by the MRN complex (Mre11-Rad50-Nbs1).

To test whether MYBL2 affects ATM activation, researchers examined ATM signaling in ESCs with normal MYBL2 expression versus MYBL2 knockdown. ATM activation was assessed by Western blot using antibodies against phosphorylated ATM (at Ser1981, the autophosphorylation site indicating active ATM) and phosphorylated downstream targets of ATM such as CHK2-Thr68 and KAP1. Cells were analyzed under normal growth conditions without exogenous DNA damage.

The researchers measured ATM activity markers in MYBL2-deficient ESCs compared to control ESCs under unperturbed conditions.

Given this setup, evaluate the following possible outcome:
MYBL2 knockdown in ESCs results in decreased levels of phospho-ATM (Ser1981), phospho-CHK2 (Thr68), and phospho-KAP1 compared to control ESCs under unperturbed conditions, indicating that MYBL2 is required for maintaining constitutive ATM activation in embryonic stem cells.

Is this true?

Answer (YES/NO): NO